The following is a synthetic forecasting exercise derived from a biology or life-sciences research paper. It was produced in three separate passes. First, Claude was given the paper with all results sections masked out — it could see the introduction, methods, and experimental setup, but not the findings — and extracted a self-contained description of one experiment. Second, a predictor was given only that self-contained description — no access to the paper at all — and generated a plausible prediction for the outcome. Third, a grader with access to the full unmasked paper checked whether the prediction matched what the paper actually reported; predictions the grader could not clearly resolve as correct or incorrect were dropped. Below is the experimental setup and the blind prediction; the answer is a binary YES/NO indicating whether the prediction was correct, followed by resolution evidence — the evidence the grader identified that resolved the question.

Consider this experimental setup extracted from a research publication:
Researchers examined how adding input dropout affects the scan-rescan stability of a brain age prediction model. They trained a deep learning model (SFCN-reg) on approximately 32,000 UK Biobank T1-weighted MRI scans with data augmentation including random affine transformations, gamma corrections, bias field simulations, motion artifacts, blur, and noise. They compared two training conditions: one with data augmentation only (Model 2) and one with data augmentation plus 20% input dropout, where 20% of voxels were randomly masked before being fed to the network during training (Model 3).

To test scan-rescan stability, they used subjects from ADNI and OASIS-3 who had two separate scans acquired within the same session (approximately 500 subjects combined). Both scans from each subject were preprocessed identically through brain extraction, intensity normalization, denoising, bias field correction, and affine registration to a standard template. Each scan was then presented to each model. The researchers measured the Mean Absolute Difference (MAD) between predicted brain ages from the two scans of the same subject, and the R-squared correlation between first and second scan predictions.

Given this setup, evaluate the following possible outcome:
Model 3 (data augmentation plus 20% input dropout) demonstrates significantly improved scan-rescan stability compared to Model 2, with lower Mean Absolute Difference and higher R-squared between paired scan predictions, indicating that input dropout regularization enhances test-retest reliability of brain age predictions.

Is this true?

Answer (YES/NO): NO